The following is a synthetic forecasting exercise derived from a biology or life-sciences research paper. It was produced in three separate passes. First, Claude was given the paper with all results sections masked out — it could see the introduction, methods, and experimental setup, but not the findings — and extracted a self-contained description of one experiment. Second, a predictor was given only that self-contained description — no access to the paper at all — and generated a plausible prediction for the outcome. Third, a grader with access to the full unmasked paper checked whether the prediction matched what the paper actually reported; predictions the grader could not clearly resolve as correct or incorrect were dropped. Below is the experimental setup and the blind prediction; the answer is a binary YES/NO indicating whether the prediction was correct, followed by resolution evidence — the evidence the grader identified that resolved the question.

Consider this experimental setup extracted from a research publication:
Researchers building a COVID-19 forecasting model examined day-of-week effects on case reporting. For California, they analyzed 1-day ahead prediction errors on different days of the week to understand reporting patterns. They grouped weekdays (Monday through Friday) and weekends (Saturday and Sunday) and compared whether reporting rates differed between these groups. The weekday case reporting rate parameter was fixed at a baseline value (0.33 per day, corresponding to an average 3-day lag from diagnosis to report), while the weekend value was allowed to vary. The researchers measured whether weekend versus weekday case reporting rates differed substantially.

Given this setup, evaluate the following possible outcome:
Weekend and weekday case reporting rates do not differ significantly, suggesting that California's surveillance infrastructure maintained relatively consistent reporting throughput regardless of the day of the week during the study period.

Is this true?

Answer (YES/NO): NO